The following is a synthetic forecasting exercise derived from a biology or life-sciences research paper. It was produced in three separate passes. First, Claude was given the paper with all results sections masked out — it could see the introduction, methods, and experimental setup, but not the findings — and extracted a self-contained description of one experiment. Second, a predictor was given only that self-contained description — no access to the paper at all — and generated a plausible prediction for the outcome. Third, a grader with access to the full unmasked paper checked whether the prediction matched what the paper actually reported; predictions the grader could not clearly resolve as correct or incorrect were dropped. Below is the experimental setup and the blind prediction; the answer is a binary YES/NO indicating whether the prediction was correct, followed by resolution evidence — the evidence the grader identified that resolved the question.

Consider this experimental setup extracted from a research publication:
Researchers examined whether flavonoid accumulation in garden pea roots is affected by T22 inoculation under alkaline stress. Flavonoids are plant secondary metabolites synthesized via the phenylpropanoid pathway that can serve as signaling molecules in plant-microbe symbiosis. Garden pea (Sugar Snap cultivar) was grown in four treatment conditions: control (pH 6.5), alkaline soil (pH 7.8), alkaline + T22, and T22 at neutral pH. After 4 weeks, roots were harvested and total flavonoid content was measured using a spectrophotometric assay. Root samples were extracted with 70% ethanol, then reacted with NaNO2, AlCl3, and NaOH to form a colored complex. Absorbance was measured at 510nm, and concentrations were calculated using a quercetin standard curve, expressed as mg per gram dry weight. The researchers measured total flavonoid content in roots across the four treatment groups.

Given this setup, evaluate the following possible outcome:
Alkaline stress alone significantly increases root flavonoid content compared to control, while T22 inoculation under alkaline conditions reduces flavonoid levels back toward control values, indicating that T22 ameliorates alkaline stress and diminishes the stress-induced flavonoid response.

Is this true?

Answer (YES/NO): NO